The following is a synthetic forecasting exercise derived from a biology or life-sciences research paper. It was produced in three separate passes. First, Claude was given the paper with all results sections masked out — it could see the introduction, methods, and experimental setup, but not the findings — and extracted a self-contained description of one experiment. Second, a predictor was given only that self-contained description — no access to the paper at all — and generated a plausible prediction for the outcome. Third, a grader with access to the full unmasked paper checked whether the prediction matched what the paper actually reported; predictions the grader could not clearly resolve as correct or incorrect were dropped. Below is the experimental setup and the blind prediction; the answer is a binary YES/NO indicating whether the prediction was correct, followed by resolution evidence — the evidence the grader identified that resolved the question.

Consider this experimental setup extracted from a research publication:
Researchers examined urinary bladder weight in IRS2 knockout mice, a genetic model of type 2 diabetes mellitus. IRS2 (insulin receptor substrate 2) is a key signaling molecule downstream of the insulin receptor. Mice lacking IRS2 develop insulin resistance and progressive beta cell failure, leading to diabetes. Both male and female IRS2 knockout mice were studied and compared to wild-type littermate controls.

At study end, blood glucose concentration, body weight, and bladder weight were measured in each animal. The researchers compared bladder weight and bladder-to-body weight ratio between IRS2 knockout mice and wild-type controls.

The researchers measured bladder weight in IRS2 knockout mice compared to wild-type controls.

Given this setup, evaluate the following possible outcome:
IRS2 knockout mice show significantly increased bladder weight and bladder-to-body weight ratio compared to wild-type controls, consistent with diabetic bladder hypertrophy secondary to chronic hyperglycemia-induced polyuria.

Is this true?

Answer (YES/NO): NO